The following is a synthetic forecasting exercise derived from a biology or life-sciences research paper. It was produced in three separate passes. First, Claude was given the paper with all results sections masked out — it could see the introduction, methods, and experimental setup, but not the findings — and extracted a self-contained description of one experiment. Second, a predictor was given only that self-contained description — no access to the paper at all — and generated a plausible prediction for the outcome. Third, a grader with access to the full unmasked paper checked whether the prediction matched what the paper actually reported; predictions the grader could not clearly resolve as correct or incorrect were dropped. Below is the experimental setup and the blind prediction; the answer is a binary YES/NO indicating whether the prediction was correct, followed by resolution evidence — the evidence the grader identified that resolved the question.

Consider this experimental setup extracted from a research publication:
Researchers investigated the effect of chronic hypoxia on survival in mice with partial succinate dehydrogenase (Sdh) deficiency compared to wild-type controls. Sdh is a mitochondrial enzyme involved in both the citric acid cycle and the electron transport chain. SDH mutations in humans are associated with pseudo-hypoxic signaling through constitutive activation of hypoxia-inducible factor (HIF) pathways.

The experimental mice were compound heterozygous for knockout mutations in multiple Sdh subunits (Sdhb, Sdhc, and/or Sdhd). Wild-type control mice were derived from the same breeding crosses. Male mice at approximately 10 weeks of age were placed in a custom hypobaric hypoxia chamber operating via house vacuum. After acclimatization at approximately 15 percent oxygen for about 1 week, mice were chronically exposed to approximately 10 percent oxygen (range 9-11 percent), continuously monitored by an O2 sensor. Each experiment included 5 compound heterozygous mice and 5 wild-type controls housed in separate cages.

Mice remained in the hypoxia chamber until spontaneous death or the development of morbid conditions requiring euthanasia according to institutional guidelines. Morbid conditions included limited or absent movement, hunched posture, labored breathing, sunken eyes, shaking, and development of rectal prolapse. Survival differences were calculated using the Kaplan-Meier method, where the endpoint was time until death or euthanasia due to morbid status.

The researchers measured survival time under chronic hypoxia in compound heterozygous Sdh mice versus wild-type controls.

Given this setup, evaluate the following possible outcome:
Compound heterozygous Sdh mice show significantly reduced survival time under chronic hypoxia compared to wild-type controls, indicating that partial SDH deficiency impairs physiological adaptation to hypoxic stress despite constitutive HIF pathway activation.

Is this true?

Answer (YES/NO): NO